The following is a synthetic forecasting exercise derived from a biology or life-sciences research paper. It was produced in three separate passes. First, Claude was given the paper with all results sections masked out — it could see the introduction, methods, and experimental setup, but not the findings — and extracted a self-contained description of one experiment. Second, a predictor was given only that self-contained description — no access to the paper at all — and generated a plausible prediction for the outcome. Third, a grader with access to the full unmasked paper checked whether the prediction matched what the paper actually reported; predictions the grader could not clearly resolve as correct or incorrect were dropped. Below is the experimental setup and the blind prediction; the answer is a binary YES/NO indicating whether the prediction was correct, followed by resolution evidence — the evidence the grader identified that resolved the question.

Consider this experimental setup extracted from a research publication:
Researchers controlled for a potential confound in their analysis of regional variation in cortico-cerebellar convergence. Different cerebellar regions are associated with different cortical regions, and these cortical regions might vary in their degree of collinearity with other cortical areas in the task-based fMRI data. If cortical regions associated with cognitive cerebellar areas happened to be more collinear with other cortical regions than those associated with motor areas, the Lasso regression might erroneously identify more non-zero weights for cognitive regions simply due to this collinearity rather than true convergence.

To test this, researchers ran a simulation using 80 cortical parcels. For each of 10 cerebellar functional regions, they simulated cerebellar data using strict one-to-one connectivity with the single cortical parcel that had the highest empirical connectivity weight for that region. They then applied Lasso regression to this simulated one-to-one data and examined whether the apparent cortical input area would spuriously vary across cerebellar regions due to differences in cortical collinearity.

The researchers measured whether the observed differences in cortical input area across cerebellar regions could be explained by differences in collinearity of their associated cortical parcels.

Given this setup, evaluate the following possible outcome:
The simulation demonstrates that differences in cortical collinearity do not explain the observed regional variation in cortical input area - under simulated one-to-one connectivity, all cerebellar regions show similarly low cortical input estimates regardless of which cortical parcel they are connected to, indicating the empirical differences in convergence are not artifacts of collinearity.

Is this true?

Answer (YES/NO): YES